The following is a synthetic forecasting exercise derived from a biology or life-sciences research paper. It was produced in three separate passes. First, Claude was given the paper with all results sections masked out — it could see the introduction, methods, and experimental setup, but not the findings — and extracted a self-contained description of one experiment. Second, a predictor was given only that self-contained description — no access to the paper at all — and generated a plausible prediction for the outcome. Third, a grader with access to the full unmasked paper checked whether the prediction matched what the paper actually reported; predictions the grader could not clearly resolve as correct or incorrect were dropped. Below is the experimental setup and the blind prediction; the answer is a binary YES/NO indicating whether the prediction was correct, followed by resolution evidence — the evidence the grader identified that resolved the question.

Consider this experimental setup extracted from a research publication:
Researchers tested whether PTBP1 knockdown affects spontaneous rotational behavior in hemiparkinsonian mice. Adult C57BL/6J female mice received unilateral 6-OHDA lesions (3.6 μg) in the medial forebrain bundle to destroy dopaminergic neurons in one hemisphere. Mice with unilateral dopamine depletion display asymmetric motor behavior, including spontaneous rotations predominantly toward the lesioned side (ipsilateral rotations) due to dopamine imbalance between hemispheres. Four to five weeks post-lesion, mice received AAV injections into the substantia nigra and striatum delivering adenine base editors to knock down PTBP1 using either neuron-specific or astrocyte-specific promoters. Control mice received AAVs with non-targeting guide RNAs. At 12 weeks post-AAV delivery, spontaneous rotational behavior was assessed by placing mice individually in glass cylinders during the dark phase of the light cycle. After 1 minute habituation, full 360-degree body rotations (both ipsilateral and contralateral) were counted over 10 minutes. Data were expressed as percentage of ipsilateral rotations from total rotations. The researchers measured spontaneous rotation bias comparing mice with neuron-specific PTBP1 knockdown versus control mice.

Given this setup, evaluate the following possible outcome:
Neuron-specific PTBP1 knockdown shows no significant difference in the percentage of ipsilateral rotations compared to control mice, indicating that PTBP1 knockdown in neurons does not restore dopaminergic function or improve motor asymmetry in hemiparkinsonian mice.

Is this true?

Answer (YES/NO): NO